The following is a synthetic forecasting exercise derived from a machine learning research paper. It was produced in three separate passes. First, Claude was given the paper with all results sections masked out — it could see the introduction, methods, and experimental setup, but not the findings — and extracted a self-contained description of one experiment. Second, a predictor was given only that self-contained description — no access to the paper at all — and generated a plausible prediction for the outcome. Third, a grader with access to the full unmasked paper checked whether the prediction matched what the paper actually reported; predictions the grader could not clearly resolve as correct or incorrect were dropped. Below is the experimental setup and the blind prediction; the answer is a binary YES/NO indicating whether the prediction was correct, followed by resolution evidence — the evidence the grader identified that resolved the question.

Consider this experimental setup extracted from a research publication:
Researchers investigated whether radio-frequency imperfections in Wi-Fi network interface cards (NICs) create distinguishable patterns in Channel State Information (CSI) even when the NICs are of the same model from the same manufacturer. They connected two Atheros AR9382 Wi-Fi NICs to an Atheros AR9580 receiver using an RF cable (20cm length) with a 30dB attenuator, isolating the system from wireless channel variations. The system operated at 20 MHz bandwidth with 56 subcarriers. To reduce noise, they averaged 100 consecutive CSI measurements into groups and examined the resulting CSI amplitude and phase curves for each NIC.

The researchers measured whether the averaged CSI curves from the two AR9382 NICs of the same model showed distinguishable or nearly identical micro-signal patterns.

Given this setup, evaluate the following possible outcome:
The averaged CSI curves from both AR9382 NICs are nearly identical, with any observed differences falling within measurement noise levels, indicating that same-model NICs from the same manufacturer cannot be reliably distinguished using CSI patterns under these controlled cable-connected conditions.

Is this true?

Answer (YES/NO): NO